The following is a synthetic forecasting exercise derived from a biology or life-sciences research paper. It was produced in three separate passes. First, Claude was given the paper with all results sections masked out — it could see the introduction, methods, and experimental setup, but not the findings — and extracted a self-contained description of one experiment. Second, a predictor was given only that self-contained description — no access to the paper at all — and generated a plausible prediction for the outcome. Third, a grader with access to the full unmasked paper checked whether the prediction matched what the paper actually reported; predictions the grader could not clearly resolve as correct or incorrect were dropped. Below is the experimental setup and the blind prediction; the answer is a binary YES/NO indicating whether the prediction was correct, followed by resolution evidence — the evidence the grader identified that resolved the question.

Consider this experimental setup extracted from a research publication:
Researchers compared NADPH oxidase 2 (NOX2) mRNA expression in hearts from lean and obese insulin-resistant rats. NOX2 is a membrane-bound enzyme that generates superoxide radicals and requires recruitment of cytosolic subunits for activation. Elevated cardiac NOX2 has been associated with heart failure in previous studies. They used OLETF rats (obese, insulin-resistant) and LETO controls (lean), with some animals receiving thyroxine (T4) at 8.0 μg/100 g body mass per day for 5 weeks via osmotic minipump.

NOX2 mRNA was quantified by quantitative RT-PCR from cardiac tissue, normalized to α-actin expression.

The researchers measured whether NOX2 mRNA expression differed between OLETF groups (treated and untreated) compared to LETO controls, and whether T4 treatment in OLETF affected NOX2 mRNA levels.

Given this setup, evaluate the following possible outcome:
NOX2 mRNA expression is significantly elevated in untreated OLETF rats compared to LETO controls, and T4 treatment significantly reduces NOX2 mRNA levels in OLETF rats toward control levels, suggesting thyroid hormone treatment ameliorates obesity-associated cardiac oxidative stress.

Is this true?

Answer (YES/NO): NO